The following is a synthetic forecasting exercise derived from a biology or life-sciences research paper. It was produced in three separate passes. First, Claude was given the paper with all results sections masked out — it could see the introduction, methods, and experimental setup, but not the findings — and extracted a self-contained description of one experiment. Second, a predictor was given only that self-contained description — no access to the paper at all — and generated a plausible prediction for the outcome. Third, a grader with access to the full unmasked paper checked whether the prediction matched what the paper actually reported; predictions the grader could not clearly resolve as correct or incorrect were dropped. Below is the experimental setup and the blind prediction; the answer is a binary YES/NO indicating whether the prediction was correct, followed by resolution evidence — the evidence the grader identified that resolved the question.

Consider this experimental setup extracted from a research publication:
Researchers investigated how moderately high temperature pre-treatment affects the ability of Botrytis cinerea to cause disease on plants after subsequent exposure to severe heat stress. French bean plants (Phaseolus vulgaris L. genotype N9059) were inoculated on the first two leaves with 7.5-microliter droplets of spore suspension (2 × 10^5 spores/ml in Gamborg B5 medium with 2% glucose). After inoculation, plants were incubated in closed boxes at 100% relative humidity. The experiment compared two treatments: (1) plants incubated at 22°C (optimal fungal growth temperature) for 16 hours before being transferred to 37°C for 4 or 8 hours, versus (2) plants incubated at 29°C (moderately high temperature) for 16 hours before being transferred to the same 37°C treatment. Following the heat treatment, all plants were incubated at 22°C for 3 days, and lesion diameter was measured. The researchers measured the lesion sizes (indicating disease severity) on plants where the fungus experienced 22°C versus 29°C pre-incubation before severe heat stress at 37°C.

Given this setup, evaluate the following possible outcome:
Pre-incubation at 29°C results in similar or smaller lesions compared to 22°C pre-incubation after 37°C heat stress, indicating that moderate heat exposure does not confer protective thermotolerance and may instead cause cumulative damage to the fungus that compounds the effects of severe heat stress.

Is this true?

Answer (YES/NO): NO